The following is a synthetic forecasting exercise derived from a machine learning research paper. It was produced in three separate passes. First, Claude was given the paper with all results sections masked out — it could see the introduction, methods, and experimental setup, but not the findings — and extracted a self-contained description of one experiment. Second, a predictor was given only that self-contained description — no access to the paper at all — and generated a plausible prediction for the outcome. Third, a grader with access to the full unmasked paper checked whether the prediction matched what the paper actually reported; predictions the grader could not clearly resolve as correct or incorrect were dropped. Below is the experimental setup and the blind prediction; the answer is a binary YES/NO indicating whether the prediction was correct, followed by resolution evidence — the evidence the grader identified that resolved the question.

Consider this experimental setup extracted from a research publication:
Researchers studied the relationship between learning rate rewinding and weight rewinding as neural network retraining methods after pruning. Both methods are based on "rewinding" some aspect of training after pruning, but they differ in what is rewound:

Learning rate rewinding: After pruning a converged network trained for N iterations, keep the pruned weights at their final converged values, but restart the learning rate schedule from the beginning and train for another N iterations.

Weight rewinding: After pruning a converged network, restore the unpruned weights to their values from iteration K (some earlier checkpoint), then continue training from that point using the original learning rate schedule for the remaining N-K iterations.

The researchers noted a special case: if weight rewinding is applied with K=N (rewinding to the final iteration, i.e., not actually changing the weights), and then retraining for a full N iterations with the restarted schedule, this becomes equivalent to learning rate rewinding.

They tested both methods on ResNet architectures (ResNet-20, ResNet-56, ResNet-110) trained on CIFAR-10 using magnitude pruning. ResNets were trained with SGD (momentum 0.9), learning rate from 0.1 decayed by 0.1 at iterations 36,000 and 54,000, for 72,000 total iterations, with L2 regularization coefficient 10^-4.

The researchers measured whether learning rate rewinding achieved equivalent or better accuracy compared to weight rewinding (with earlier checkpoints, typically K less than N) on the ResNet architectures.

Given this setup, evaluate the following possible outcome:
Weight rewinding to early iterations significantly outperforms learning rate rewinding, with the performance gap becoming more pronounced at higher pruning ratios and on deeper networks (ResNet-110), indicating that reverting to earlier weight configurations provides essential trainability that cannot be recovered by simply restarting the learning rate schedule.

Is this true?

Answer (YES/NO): NO